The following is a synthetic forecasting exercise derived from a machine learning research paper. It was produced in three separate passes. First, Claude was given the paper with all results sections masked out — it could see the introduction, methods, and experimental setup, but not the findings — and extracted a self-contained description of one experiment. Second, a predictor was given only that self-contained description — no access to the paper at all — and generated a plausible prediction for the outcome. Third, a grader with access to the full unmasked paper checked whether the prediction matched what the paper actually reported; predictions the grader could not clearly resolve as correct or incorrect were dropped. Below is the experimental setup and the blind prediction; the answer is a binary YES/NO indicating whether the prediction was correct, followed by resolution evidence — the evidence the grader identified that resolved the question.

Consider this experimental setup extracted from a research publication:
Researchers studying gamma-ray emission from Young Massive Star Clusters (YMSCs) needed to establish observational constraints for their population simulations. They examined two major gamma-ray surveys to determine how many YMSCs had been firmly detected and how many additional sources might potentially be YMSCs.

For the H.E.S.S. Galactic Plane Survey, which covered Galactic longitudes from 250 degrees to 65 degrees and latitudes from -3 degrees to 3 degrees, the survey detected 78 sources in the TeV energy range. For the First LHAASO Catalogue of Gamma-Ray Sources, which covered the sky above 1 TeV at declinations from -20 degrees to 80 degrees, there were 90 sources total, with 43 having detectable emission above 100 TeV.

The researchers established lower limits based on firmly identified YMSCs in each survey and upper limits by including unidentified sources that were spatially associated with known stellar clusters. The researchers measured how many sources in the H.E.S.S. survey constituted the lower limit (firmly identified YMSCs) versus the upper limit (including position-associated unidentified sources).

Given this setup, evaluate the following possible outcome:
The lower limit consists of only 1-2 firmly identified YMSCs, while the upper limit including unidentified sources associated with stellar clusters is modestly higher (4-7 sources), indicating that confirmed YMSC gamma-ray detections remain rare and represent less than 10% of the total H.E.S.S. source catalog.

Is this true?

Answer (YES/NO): YES